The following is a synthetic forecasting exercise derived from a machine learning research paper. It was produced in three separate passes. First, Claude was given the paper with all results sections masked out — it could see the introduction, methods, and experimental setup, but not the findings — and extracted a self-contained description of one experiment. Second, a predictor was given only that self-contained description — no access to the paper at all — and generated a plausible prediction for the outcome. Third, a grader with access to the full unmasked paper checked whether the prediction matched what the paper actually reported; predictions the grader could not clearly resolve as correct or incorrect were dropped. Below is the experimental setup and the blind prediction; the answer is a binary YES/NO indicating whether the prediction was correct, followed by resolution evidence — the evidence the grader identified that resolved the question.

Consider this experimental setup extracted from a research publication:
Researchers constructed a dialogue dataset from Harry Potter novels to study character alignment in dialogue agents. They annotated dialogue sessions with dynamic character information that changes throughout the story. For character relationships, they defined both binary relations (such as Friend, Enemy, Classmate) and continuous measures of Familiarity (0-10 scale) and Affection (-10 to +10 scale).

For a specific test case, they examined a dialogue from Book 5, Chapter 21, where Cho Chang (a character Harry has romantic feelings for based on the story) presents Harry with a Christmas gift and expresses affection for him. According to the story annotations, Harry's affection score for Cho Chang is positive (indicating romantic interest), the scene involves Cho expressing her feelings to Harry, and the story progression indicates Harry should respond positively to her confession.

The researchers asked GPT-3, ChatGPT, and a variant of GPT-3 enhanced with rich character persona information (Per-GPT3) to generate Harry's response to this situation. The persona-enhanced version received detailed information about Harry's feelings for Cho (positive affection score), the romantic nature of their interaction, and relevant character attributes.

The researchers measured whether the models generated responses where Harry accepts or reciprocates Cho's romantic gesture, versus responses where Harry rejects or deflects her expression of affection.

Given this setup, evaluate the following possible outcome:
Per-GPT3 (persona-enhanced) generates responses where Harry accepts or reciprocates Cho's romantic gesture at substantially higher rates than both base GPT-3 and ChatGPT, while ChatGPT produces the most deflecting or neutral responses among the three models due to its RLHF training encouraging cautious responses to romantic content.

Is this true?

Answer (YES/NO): NO